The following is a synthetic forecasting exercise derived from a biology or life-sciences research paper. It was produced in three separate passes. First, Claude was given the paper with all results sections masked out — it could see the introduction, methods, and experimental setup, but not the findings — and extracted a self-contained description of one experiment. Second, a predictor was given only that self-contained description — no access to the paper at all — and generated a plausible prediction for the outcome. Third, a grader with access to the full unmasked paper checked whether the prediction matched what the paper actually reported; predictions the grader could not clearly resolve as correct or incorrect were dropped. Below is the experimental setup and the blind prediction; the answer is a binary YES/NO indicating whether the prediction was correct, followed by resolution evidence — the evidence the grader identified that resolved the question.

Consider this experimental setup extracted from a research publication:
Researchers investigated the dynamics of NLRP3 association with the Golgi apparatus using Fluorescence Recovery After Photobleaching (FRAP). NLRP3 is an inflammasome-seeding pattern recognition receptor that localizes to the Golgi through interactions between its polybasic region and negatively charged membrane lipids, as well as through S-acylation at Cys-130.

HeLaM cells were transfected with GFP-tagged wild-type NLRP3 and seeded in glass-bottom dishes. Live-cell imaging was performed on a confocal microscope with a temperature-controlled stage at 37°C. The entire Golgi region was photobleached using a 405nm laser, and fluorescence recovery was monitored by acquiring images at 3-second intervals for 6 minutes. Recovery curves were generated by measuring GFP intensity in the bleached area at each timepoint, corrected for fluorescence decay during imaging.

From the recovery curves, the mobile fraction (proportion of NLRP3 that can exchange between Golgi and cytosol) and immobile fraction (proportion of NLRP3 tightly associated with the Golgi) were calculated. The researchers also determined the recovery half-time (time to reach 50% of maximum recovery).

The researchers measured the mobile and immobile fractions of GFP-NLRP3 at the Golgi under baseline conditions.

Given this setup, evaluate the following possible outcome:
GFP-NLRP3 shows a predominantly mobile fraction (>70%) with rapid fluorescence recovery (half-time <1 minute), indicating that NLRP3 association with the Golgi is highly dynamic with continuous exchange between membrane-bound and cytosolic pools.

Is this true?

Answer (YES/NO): YES